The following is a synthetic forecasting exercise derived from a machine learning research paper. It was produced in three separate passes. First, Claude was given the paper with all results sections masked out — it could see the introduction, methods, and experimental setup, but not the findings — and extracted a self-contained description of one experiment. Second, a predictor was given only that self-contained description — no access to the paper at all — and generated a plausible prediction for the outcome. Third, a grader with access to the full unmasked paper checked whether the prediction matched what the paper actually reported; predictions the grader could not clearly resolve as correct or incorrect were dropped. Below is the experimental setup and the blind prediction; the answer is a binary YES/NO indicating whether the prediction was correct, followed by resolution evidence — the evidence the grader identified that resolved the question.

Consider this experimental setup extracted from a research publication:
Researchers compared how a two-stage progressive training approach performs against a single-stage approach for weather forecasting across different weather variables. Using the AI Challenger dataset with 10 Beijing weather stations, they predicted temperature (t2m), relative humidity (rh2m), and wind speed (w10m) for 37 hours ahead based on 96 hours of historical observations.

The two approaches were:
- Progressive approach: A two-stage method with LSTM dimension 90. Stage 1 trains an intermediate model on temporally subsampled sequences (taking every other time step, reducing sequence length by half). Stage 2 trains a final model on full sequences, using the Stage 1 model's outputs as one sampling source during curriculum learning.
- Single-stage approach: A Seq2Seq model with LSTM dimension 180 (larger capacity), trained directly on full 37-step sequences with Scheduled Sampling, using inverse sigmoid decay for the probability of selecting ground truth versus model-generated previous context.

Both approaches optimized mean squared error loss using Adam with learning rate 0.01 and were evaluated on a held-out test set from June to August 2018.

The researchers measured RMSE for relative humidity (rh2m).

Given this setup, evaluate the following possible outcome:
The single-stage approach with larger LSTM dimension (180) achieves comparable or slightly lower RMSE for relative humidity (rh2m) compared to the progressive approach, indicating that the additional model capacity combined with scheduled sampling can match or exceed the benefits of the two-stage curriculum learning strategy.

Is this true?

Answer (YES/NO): YES